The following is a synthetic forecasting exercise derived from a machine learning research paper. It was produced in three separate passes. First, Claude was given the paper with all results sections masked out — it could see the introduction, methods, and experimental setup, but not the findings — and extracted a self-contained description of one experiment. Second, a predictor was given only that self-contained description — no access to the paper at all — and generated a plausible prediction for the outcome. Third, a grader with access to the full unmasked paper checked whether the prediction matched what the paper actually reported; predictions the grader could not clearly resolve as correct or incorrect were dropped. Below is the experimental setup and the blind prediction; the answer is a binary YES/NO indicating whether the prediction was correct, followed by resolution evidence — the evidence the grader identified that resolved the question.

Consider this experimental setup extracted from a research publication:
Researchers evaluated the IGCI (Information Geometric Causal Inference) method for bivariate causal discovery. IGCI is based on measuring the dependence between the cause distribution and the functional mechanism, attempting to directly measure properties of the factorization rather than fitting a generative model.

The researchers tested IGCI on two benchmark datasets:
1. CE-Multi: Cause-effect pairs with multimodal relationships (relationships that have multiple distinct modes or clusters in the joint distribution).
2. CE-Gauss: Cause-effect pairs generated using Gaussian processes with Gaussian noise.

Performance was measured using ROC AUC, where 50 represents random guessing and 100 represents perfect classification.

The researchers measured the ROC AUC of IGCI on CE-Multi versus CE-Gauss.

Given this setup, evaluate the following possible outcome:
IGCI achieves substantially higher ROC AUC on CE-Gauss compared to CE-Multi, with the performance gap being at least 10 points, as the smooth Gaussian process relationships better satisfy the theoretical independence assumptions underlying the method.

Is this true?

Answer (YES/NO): NO